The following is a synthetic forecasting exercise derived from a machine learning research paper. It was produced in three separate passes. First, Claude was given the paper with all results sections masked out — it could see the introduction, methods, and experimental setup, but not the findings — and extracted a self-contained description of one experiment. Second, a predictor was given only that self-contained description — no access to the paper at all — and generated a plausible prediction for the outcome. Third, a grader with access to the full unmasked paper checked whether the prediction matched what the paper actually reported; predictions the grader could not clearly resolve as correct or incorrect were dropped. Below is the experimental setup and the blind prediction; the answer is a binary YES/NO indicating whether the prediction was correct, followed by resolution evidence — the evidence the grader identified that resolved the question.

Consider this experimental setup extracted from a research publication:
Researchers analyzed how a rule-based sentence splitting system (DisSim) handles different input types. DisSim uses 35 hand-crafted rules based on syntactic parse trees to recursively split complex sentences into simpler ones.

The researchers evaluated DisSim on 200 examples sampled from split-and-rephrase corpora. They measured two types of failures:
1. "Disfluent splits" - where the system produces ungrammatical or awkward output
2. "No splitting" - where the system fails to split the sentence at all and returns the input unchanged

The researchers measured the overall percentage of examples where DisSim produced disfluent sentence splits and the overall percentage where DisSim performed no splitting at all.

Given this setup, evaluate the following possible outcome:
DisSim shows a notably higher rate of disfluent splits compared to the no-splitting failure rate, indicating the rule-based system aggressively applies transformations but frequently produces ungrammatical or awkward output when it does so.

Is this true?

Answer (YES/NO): YES